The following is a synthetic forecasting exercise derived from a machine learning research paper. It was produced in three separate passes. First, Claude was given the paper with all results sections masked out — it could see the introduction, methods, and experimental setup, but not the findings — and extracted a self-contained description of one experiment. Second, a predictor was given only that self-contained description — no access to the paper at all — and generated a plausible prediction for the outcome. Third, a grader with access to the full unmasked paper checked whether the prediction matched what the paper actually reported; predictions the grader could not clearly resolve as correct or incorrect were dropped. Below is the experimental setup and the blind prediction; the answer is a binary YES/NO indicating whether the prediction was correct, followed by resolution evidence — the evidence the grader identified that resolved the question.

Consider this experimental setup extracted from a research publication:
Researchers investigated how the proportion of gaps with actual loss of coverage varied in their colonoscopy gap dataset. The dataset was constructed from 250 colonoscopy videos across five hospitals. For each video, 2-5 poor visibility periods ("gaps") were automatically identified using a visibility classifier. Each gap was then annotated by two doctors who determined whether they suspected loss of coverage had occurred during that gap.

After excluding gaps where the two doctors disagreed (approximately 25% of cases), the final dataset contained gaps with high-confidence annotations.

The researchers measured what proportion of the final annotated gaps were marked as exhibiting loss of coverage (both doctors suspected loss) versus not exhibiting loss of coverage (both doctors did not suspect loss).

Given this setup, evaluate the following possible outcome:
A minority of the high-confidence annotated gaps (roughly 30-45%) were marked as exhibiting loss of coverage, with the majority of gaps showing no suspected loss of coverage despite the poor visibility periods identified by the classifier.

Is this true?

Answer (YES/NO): NO